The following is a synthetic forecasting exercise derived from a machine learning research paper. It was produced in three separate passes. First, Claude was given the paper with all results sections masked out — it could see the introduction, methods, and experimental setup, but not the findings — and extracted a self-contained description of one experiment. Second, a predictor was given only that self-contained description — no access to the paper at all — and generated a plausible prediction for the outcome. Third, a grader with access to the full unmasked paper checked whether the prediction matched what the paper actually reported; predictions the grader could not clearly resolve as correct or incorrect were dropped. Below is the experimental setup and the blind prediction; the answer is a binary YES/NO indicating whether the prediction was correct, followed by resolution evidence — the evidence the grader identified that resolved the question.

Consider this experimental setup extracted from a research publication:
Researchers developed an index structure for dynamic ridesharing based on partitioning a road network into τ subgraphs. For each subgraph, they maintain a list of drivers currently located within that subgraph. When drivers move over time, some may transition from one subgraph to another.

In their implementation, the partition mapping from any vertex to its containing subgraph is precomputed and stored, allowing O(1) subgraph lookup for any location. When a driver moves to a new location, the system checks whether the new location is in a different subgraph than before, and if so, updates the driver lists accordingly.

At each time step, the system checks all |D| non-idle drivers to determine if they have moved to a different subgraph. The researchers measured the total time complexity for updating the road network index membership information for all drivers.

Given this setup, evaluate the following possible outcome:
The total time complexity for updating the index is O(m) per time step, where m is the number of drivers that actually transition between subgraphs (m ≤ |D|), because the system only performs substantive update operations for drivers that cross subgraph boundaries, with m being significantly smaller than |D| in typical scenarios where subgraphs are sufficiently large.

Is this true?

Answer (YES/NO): NO